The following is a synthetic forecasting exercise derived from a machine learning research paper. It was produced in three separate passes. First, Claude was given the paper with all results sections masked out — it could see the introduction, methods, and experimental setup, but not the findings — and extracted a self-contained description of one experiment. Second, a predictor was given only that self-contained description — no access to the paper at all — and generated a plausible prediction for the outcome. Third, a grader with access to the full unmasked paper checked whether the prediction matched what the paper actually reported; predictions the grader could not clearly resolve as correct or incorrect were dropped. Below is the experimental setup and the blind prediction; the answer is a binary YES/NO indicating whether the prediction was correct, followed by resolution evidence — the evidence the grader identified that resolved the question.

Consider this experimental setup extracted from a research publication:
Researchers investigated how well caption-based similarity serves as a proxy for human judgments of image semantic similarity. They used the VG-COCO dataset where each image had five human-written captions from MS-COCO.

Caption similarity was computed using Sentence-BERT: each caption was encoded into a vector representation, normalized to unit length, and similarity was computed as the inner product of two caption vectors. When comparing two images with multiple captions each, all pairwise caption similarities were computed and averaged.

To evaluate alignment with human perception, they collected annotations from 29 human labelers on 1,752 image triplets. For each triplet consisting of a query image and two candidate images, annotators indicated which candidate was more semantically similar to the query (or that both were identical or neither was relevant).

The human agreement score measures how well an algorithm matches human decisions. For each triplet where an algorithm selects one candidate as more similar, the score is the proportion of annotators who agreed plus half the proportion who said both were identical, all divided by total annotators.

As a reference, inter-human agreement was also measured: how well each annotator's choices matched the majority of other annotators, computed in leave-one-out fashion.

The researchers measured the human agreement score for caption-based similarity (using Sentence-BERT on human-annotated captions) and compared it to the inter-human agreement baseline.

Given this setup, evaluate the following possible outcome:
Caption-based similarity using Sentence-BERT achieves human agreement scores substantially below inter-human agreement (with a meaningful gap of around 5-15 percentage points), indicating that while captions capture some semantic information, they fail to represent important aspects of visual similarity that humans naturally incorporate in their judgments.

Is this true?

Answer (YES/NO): NO